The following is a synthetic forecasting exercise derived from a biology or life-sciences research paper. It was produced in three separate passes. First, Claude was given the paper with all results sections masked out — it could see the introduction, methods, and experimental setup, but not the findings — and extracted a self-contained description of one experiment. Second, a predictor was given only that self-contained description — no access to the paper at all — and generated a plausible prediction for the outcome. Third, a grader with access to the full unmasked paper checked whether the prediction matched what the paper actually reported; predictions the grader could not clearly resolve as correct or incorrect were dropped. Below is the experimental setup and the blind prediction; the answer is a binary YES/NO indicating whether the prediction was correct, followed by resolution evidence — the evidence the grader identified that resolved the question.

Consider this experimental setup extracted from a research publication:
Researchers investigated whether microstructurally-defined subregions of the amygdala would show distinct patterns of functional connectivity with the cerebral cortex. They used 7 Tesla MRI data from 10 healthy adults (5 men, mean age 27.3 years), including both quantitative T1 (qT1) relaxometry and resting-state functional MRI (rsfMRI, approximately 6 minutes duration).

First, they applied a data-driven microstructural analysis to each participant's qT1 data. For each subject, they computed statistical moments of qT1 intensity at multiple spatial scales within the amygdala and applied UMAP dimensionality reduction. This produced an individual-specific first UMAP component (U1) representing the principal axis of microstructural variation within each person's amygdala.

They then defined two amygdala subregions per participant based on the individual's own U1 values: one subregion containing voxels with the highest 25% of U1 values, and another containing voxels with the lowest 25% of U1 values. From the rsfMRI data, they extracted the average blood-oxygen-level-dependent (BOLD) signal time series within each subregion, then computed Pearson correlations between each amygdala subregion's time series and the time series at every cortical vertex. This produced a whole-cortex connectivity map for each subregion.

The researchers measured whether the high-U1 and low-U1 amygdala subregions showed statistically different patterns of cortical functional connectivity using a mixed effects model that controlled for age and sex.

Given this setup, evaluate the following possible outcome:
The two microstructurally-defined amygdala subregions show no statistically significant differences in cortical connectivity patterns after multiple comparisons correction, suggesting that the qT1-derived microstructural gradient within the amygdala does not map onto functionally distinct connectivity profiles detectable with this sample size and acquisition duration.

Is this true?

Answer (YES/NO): NO